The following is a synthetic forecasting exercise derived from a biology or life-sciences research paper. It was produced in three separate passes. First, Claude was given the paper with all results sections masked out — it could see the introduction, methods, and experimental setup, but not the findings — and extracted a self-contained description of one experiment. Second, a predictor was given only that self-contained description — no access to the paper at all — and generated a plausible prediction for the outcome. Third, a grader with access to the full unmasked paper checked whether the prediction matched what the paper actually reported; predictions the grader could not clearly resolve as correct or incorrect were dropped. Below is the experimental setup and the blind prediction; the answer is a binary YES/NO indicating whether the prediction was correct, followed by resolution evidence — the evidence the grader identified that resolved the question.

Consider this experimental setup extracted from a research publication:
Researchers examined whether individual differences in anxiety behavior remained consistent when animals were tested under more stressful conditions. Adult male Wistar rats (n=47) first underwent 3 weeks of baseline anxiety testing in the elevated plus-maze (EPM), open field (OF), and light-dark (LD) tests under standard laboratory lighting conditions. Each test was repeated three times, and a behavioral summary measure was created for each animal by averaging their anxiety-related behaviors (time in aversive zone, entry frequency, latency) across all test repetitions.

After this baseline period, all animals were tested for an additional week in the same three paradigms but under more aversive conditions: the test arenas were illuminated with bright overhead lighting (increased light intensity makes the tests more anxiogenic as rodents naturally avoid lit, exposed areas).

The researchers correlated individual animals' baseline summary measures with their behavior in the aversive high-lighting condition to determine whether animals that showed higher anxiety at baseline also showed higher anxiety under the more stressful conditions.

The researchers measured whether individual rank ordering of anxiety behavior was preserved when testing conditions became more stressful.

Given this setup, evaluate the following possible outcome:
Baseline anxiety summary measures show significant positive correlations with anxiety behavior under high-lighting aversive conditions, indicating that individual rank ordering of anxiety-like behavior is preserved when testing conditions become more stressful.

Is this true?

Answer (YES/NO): YES